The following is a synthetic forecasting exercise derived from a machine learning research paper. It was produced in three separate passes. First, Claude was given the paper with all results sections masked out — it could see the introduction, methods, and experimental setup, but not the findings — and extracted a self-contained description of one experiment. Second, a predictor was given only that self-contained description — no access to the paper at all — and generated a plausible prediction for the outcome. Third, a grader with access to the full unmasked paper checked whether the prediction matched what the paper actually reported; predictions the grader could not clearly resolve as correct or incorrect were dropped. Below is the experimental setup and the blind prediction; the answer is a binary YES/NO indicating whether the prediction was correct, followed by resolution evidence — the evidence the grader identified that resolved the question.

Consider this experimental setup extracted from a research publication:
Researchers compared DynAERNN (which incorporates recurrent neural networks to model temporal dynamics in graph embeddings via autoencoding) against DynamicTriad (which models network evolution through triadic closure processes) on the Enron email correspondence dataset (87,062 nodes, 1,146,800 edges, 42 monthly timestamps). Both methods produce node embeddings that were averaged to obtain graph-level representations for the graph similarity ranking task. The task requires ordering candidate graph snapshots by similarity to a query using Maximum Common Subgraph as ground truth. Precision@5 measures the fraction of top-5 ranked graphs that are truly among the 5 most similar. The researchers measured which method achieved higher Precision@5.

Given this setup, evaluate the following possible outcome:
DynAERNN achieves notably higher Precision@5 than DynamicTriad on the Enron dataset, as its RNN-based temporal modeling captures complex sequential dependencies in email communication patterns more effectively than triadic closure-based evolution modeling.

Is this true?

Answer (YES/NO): NO